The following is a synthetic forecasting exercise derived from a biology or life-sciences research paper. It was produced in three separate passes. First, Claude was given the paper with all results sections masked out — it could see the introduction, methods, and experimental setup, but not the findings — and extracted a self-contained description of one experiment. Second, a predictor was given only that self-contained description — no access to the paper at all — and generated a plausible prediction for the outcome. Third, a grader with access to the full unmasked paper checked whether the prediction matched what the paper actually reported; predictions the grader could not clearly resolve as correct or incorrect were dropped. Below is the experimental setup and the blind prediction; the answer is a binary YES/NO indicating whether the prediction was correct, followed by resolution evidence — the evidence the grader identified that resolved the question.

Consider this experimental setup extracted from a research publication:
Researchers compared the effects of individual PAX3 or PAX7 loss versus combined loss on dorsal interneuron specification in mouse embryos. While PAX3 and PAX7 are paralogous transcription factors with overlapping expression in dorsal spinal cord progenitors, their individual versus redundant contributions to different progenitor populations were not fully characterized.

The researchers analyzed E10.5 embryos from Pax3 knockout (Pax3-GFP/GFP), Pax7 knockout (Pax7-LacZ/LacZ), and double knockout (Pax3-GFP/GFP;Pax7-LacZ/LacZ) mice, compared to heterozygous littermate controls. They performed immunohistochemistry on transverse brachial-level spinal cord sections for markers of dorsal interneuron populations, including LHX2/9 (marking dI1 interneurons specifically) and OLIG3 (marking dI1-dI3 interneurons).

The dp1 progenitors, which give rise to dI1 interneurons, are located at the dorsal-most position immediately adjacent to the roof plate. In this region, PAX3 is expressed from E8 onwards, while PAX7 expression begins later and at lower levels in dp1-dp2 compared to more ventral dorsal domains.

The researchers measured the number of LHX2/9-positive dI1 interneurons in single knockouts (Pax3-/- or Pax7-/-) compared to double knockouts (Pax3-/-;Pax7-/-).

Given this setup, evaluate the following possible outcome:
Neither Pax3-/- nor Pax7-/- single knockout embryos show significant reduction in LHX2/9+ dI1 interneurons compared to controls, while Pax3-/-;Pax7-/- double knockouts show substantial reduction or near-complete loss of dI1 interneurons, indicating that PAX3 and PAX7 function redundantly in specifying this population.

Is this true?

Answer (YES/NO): YES